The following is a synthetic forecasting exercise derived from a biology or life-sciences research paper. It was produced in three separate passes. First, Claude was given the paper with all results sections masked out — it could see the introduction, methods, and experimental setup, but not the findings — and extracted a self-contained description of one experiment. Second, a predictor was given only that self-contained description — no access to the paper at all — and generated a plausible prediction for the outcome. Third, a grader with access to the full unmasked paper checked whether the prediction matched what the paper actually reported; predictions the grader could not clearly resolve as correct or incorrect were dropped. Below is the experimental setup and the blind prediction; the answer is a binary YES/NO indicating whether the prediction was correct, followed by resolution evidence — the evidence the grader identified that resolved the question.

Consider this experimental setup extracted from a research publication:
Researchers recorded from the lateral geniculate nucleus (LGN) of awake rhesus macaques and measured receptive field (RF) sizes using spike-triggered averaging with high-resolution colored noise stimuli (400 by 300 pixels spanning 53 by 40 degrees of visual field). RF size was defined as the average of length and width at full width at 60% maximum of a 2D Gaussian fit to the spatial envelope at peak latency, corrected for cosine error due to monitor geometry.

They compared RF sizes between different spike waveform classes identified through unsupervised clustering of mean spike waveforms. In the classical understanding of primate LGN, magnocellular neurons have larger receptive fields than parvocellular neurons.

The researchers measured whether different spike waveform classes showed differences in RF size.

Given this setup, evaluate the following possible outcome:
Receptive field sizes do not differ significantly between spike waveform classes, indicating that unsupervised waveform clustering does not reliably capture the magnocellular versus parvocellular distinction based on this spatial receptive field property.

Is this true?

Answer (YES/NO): NO